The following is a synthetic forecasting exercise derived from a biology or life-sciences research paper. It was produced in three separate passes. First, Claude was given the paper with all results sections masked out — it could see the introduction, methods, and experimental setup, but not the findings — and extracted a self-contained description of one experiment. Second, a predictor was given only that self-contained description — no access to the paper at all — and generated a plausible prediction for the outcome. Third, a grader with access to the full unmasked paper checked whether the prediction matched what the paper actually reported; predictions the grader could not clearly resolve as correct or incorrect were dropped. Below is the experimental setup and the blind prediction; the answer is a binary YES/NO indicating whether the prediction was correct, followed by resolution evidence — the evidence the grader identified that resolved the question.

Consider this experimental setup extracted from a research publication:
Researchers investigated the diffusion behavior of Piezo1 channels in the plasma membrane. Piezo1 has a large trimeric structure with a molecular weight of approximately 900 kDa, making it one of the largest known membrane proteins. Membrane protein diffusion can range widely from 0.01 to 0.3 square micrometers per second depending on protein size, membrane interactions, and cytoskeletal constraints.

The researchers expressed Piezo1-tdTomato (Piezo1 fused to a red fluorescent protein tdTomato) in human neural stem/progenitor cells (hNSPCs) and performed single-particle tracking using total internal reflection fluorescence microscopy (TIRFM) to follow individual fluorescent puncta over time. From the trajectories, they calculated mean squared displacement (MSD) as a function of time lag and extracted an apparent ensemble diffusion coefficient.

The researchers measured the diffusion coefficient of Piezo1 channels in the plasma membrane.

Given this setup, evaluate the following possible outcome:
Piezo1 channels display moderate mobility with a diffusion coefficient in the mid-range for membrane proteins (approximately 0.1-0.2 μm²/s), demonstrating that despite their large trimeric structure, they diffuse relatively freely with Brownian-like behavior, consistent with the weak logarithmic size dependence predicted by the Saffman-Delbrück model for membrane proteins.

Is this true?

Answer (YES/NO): NO